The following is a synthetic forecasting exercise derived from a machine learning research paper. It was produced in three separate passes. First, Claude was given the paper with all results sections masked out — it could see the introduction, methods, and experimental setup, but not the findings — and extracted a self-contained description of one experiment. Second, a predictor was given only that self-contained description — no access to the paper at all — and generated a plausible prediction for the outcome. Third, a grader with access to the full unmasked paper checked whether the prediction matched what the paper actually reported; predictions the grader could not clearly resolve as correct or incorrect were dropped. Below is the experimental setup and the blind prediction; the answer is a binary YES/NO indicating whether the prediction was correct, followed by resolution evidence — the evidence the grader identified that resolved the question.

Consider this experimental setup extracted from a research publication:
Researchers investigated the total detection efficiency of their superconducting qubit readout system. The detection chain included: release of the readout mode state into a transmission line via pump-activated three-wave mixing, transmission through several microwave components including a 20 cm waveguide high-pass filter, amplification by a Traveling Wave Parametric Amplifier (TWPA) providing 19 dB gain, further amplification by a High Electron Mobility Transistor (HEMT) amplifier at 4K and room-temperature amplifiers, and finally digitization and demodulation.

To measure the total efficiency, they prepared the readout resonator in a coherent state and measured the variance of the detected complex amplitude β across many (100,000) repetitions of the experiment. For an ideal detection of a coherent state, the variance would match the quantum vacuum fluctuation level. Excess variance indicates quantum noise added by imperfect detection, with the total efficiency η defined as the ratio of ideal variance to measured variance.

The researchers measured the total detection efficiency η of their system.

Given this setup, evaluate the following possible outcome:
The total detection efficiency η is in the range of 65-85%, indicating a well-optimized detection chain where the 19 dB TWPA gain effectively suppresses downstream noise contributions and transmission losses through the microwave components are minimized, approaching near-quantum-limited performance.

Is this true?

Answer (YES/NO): NO